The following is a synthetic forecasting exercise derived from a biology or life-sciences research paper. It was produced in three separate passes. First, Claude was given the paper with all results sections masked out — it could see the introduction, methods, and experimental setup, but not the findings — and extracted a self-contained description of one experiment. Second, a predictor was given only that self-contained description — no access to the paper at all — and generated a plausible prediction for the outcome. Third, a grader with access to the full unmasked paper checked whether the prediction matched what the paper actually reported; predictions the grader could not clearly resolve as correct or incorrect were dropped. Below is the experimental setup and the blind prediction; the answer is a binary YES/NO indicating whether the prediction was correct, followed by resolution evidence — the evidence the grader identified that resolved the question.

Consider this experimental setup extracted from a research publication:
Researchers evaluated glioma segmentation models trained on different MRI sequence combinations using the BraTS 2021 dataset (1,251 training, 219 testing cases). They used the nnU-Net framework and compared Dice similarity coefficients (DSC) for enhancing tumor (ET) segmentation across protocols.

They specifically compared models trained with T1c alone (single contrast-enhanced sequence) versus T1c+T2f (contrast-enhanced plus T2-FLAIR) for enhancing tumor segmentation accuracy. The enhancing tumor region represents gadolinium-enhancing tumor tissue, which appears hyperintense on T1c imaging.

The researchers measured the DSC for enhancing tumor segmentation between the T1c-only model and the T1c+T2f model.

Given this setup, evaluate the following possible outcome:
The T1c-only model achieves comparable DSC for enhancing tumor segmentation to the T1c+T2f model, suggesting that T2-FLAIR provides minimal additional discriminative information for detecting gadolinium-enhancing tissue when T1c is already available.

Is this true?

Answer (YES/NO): YES